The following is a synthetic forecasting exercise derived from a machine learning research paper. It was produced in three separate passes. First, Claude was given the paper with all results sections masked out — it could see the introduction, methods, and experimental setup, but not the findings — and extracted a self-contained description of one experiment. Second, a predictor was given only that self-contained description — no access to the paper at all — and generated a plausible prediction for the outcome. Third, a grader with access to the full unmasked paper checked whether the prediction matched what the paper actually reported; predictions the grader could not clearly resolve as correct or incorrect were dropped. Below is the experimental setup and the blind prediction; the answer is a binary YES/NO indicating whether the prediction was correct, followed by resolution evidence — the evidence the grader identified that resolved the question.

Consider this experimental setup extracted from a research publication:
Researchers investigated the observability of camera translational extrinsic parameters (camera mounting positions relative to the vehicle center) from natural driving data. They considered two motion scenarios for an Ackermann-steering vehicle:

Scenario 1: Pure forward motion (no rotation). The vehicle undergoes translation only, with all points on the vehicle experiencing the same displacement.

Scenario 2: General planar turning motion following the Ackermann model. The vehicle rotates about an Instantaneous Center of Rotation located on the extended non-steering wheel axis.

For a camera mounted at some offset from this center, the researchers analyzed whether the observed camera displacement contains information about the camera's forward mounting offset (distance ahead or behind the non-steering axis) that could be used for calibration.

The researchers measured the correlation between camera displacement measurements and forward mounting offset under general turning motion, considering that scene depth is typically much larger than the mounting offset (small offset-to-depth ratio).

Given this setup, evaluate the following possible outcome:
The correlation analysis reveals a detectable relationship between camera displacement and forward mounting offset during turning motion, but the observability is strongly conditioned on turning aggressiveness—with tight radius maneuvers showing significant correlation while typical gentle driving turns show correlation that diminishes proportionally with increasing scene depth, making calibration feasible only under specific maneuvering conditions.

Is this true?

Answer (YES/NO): NO